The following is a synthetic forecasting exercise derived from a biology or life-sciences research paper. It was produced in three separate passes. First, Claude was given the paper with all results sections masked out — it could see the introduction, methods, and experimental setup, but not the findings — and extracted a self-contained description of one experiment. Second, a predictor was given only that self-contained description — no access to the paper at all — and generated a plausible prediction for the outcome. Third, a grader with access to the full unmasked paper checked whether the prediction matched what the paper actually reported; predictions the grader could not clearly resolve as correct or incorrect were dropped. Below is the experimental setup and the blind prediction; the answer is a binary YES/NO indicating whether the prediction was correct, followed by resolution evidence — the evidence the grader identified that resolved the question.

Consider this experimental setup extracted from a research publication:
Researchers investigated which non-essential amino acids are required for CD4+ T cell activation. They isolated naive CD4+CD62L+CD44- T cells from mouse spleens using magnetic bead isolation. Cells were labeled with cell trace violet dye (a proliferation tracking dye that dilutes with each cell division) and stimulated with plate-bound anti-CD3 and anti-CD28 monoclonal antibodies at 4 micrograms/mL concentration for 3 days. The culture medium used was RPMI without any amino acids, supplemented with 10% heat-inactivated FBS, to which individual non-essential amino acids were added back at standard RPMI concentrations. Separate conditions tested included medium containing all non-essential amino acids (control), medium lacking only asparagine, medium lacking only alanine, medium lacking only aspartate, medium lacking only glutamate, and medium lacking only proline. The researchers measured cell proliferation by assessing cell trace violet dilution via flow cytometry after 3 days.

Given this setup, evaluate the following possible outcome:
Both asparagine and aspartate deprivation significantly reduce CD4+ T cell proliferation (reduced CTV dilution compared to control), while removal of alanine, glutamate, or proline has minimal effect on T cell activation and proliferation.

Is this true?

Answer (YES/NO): NO